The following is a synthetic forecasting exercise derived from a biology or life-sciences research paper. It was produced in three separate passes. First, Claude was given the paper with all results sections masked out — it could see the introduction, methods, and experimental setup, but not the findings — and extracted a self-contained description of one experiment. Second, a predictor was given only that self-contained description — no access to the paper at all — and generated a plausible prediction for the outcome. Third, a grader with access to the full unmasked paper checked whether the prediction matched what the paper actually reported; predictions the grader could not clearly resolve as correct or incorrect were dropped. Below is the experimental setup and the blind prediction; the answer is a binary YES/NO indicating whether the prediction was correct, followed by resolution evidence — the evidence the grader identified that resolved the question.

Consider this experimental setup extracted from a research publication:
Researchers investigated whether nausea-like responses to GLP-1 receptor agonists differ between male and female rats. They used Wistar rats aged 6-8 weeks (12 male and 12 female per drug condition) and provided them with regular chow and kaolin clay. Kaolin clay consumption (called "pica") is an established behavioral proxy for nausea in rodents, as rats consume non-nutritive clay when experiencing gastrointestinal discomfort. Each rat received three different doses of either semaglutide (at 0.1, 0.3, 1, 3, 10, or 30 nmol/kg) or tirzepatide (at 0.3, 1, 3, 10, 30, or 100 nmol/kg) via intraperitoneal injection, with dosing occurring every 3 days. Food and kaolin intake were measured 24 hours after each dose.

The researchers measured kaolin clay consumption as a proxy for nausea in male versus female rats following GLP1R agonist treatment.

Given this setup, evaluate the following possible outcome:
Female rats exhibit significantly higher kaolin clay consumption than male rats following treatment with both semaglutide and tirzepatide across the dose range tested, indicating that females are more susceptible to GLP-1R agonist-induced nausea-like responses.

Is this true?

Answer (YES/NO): NO